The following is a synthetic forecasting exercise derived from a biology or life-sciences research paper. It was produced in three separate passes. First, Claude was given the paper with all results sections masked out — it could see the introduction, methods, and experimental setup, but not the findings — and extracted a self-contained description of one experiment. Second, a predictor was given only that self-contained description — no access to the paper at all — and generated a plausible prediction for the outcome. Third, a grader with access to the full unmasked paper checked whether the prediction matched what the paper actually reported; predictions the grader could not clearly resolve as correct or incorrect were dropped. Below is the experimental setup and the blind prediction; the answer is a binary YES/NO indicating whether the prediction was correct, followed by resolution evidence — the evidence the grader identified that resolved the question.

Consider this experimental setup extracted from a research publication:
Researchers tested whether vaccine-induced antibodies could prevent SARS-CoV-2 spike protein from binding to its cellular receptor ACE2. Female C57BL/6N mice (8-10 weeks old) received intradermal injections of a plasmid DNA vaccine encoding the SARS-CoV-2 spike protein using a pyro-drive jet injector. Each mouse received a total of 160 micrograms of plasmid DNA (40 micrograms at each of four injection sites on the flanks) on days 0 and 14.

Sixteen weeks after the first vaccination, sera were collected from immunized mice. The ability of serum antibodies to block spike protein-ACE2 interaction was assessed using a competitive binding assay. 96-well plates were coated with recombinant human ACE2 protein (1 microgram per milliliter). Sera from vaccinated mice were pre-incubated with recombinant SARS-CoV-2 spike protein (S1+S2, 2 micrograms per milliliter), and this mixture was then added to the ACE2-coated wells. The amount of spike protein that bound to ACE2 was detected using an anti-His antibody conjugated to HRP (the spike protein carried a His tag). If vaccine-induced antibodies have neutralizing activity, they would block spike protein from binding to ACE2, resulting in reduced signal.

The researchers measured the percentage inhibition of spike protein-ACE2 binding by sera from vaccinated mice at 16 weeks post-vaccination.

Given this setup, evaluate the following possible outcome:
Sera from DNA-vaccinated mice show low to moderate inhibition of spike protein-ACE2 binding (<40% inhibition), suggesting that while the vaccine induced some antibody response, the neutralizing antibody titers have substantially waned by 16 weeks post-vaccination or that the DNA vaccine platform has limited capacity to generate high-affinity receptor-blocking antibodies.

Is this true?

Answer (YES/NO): NO